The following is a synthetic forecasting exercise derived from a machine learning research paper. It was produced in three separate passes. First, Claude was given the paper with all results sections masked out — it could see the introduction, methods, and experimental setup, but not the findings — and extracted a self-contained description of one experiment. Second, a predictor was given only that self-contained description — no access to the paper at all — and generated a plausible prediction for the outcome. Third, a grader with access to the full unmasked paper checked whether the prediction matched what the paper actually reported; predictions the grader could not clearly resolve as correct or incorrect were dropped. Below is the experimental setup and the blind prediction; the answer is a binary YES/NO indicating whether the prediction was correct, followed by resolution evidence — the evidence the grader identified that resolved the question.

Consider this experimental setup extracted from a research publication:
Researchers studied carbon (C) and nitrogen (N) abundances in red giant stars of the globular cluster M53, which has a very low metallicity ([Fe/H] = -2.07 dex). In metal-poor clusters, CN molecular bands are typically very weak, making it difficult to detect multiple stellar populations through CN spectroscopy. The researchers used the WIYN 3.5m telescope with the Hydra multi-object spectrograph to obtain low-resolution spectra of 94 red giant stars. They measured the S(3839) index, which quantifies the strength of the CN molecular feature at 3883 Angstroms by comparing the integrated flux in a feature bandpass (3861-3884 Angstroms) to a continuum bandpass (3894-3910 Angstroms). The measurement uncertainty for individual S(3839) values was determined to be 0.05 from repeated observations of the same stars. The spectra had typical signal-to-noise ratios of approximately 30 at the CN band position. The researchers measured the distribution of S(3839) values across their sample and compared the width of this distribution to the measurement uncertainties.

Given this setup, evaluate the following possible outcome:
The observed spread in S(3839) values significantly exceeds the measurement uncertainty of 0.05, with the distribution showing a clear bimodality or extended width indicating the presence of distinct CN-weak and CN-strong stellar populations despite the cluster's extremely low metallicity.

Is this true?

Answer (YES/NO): NO